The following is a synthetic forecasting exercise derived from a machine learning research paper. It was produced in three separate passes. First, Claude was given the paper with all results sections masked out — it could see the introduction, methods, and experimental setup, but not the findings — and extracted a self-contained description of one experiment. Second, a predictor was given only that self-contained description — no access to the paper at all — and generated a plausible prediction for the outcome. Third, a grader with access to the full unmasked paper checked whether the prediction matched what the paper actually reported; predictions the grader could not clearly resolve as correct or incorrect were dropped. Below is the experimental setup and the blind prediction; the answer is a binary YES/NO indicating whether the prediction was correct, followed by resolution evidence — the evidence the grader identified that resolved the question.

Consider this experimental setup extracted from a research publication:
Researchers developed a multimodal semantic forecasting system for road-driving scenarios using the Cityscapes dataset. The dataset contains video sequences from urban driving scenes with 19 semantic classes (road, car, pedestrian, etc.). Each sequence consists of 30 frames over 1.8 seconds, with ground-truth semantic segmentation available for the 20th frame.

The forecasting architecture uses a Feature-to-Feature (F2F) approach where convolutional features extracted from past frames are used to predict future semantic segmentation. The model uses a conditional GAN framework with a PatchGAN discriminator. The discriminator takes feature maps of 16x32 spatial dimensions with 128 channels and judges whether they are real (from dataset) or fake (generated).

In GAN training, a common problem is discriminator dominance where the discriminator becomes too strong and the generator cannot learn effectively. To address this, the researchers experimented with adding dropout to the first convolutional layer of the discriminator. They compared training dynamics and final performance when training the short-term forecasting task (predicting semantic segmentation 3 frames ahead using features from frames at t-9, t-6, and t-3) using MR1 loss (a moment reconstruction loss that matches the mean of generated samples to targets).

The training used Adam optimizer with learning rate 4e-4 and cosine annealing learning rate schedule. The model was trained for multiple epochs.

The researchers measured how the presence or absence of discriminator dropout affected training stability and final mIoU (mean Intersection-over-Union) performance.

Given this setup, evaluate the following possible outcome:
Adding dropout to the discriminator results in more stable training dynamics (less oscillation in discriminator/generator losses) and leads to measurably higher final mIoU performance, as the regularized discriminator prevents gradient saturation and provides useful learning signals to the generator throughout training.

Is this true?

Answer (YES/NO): NO